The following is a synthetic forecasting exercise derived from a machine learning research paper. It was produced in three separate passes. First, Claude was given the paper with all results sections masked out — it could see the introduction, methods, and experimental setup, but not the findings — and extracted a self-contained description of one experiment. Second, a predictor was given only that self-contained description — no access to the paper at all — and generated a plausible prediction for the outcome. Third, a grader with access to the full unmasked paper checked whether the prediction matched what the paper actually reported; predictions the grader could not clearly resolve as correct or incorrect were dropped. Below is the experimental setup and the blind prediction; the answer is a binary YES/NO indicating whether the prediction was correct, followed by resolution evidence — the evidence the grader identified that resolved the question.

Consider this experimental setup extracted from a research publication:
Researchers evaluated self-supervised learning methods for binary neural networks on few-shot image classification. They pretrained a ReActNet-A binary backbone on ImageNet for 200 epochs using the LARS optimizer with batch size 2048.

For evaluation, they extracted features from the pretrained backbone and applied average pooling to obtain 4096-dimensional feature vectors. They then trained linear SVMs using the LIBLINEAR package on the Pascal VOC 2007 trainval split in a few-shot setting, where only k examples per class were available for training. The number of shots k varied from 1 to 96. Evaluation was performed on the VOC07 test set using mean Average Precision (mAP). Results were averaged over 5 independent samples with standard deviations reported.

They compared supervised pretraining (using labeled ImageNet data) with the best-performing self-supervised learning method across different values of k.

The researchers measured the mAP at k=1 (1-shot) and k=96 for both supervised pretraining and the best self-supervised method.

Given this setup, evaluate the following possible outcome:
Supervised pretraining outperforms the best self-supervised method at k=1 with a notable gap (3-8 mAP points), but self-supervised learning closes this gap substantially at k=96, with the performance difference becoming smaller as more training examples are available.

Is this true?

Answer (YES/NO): NO